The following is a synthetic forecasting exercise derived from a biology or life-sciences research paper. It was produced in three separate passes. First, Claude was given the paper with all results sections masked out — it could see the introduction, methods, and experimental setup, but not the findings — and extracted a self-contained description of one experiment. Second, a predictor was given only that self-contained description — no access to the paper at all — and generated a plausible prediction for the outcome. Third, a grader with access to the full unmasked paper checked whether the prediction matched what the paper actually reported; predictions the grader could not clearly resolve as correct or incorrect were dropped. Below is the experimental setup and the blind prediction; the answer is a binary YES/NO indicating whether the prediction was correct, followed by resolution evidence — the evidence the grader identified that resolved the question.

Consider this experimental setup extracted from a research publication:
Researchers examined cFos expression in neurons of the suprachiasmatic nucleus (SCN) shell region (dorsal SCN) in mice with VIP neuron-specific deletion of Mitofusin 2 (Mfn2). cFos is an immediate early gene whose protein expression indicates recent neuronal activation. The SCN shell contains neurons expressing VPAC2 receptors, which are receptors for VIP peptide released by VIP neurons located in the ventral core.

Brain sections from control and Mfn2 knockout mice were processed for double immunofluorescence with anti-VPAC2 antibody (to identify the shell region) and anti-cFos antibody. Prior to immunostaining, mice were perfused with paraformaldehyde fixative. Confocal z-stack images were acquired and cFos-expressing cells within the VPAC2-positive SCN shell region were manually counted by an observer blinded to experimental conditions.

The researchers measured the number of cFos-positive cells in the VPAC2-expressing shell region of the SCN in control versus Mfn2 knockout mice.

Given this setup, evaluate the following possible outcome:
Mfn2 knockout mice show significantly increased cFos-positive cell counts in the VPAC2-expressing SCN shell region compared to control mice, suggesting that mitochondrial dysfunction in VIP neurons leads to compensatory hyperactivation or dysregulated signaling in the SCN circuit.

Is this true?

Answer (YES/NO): YES